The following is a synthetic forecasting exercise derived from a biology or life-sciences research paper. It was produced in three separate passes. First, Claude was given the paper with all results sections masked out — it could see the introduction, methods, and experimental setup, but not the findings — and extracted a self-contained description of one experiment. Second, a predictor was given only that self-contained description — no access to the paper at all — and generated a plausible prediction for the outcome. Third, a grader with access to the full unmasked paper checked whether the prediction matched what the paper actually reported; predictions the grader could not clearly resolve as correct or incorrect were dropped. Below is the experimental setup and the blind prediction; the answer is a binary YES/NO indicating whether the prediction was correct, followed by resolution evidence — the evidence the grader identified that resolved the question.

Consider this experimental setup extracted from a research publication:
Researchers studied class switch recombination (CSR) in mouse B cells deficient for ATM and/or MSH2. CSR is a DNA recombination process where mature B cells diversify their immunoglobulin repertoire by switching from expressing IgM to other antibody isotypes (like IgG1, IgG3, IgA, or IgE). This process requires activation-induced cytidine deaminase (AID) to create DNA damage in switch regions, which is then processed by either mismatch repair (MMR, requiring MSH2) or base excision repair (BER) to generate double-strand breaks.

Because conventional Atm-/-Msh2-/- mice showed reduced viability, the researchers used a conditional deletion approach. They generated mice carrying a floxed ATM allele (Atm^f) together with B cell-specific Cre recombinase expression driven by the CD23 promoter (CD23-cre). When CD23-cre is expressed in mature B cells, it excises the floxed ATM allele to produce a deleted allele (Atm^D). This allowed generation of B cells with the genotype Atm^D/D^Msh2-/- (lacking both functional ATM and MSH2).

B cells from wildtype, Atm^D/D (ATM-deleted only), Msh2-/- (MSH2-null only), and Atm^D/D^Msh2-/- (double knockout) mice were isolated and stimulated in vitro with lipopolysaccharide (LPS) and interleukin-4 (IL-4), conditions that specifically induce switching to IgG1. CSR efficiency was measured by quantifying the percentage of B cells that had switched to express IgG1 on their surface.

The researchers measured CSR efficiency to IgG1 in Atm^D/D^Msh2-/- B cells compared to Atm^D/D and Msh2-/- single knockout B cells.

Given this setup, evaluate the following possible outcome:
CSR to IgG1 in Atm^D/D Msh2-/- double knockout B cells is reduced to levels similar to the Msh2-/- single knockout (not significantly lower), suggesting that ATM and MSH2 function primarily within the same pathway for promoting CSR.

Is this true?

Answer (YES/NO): NO